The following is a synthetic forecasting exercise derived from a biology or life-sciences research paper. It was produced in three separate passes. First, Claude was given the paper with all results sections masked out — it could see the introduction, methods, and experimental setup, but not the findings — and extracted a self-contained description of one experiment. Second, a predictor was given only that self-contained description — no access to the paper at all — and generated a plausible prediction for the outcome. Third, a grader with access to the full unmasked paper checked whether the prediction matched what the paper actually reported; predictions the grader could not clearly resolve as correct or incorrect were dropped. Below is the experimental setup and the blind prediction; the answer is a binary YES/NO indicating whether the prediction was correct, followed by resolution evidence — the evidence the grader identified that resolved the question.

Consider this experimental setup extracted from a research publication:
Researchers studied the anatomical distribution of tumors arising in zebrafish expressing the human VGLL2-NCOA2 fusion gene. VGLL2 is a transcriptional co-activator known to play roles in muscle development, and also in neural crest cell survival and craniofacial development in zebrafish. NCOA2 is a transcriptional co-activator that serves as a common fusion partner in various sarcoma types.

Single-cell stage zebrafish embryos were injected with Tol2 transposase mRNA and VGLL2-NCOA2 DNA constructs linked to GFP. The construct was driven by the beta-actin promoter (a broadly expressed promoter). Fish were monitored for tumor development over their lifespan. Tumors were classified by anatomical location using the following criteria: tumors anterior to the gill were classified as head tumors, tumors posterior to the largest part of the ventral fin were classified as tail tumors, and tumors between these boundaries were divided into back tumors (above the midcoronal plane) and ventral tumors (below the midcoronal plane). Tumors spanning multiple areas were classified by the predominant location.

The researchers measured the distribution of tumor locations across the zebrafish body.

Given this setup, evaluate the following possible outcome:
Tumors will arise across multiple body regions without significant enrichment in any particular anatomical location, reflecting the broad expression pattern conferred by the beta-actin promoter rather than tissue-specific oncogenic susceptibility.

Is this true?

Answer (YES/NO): NO